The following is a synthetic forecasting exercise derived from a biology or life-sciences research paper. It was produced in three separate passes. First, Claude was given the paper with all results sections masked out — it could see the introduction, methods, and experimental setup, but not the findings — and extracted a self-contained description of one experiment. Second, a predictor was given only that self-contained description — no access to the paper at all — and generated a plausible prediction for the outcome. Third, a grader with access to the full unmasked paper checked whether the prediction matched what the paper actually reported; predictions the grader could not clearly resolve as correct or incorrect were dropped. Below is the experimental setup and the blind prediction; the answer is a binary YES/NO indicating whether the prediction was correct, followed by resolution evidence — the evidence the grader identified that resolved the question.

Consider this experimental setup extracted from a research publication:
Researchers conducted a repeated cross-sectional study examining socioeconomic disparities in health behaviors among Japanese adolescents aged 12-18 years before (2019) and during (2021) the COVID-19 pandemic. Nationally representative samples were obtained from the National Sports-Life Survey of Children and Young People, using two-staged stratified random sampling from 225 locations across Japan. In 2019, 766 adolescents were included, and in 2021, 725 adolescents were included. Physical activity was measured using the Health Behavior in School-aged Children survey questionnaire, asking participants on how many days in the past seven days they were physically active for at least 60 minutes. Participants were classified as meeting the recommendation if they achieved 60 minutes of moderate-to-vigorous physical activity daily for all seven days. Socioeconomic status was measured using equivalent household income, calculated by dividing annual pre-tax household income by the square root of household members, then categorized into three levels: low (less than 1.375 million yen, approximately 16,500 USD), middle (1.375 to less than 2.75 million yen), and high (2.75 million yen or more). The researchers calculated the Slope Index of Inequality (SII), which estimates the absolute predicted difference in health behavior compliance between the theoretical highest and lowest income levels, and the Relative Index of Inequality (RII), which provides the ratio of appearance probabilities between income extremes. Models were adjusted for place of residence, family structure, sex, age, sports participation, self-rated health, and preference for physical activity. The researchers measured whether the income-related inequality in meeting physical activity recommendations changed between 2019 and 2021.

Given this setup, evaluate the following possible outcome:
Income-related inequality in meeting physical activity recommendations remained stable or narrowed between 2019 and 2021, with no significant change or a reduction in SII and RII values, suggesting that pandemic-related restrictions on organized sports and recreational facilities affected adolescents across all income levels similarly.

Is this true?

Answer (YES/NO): NO